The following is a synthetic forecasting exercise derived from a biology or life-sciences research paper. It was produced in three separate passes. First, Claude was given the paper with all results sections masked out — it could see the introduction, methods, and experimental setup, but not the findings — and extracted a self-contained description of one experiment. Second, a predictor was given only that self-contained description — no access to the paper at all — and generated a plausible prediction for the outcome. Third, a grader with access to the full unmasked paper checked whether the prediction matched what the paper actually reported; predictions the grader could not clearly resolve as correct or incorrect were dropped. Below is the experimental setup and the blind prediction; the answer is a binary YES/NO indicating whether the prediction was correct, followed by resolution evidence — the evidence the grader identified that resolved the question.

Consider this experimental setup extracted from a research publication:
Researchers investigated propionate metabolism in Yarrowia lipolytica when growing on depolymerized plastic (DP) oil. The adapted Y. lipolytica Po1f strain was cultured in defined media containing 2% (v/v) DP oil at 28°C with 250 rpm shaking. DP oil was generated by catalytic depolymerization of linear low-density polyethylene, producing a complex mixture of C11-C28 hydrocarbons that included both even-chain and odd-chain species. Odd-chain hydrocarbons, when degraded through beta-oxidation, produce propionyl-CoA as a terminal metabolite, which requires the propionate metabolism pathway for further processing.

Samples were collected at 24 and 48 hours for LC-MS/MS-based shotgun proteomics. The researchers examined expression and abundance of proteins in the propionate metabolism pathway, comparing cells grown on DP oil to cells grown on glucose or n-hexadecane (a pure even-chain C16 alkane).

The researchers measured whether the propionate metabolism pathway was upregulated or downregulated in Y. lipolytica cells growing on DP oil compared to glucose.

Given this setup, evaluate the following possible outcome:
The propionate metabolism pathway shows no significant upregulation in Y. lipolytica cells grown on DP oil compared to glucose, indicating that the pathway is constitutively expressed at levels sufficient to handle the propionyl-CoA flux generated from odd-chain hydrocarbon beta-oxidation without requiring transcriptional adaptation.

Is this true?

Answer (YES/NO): NO